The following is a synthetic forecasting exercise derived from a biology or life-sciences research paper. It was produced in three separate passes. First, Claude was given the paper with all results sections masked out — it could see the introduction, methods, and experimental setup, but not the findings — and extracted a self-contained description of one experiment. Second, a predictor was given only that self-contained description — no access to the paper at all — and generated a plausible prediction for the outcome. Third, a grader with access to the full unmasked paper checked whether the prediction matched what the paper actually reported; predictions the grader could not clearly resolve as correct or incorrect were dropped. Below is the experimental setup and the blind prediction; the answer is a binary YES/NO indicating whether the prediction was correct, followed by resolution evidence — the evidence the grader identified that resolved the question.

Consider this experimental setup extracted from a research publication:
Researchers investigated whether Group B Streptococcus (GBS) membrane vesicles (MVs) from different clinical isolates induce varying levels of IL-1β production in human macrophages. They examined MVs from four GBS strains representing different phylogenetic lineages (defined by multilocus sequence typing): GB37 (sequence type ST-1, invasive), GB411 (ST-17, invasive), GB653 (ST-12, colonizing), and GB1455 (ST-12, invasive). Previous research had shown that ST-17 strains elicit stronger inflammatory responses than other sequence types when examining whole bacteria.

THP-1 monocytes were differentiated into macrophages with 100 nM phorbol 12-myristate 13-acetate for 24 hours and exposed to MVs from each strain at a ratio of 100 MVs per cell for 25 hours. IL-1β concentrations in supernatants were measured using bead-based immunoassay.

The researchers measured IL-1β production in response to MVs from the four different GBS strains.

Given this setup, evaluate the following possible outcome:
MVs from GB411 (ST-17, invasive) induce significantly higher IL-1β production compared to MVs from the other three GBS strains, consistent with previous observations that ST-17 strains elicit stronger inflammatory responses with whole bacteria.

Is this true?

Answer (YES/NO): NO